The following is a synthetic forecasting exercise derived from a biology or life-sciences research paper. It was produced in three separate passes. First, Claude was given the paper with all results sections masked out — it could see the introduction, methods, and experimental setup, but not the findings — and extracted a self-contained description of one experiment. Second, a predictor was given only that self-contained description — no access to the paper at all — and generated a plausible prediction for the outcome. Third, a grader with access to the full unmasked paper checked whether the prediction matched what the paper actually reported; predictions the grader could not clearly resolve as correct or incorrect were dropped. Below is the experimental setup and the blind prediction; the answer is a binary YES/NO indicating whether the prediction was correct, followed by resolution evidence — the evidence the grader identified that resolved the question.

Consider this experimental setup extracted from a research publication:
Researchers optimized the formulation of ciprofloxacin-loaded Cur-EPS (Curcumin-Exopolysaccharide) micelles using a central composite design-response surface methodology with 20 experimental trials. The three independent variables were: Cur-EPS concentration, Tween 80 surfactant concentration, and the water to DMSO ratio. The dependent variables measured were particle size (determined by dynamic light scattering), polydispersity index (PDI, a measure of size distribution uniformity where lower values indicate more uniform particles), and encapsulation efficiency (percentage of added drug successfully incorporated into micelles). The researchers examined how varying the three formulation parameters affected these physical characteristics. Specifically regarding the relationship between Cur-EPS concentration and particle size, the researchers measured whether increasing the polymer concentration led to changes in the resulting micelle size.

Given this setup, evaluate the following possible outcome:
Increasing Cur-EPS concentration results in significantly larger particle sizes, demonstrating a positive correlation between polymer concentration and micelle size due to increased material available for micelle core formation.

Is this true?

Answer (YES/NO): YES